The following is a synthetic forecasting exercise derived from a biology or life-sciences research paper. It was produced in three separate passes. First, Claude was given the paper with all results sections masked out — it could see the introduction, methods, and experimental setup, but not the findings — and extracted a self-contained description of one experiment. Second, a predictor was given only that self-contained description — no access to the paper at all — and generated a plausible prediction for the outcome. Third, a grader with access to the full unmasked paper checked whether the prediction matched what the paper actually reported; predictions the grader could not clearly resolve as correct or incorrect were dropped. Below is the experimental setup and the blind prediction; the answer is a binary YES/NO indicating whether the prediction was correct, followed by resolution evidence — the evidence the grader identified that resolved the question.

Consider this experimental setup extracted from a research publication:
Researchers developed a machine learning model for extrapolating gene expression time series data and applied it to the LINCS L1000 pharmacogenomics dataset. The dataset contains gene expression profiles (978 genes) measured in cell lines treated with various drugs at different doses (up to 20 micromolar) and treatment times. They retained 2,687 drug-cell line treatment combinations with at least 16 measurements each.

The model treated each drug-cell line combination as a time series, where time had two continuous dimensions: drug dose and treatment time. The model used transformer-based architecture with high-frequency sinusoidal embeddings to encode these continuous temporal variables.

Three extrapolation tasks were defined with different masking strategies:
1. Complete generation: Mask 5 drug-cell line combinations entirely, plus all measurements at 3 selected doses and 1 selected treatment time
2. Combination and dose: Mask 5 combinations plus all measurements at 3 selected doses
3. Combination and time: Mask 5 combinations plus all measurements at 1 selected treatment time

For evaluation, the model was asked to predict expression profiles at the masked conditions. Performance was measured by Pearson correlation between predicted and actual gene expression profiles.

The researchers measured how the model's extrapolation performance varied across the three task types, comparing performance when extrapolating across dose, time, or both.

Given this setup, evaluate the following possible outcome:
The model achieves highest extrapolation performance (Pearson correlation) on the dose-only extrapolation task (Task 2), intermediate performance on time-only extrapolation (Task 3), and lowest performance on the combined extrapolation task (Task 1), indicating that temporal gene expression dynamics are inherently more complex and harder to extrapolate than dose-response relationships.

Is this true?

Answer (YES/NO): NO